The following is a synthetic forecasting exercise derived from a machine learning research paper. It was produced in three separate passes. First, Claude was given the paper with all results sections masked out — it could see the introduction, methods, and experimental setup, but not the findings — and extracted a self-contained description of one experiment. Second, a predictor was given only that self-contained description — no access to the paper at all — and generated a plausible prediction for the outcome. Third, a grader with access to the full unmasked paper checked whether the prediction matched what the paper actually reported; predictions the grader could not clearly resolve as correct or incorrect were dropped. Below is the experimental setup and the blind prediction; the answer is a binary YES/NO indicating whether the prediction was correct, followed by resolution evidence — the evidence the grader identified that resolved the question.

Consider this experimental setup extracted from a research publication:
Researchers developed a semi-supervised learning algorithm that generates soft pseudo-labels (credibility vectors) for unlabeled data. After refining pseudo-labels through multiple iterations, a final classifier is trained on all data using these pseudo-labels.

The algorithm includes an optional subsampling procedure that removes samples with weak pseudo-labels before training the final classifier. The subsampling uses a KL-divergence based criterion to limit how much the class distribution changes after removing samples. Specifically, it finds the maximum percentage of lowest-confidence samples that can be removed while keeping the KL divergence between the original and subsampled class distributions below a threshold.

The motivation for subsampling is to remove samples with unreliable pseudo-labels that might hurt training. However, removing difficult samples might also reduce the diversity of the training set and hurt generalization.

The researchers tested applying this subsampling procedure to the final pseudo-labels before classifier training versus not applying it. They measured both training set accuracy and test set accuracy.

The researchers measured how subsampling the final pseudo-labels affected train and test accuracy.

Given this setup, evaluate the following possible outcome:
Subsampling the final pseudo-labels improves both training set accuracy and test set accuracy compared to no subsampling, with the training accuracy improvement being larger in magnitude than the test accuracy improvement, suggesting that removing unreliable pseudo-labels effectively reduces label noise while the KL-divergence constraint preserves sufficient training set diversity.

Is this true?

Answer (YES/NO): NO